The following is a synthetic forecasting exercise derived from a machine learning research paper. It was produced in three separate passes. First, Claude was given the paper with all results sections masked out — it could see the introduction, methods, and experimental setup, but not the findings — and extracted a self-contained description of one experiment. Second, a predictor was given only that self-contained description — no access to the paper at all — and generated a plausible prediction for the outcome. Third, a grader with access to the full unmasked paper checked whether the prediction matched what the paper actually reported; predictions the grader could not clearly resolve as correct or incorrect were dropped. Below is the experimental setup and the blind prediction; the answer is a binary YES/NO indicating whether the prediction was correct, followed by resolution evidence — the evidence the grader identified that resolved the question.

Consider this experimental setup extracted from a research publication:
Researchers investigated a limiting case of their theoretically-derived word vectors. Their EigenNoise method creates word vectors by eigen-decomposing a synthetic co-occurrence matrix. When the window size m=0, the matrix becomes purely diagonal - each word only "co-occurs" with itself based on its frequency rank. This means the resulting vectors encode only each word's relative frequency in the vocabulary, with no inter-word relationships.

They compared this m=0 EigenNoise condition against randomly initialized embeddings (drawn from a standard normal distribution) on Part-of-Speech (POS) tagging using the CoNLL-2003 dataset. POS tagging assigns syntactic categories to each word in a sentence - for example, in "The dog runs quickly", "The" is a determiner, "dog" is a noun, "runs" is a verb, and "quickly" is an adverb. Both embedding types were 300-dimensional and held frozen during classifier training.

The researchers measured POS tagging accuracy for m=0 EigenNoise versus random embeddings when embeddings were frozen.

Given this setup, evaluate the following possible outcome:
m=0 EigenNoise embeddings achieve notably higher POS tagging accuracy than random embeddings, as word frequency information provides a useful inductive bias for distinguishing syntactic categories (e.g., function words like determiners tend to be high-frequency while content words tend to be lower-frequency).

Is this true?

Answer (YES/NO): NO